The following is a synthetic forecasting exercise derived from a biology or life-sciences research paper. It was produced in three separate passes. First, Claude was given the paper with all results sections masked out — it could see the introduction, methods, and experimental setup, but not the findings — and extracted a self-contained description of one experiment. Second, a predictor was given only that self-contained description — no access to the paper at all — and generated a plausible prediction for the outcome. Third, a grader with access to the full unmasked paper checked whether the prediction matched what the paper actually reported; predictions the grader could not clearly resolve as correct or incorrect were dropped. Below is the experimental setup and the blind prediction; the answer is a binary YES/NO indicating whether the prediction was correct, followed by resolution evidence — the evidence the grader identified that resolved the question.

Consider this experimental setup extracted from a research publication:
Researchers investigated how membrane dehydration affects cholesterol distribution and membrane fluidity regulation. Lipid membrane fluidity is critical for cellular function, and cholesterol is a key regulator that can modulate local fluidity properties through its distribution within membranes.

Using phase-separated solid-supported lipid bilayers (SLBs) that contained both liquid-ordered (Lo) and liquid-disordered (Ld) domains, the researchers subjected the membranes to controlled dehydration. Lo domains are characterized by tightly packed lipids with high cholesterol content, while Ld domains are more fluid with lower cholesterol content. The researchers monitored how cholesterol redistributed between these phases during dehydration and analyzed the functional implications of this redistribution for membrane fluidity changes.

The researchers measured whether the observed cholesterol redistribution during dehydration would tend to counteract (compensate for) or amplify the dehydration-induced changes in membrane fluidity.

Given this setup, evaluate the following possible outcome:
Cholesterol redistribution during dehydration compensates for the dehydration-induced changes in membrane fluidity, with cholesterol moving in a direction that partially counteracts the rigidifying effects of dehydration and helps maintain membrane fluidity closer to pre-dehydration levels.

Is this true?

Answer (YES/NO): YES